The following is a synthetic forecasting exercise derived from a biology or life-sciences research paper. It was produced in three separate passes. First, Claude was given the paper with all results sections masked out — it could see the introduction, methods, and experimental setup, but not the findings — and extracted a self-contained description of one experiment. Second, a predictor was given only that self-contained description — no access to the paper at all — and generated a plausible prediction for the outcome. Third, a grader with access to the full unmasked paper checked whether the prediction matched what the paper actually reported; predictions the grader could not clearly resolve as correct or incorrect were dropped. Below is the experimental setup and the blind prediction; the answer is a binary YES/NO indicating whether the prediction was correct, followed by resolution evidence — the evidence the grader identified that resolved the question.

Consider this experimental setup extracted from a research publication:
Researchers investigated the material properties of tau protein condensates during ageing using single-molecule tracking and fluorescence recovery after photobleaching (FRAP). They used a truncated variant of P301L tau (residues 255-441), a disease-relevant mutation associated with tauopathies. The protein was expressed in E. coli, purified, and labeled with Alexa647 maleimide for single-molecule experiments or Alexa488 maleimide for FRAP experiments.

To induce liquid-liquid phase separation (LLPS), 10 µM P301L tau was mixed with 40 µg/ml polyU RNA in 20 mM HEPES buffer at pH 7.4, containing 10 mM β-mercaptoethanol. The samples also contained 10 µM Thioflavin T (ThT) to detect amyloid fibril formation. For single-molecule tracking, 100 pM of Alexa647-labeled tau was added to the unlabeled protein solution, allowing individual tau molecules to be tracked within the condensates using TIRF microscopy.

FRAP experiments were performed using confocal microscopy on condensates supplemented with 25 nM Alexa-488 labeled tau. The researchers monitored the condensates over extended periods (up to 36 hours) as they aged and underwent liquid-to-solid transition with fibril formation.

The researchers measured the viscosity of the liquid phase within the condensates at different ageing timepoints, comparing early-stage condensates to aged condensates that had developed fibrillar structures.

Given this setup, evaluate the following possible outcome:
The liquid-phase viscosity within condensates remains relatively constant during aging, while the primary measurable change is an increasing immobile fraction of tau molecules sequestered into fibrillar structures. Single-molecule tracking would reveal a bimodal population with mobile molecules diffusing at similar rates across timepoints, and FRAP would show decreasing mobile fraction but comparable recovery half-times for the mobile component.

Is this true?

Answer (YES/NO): YES